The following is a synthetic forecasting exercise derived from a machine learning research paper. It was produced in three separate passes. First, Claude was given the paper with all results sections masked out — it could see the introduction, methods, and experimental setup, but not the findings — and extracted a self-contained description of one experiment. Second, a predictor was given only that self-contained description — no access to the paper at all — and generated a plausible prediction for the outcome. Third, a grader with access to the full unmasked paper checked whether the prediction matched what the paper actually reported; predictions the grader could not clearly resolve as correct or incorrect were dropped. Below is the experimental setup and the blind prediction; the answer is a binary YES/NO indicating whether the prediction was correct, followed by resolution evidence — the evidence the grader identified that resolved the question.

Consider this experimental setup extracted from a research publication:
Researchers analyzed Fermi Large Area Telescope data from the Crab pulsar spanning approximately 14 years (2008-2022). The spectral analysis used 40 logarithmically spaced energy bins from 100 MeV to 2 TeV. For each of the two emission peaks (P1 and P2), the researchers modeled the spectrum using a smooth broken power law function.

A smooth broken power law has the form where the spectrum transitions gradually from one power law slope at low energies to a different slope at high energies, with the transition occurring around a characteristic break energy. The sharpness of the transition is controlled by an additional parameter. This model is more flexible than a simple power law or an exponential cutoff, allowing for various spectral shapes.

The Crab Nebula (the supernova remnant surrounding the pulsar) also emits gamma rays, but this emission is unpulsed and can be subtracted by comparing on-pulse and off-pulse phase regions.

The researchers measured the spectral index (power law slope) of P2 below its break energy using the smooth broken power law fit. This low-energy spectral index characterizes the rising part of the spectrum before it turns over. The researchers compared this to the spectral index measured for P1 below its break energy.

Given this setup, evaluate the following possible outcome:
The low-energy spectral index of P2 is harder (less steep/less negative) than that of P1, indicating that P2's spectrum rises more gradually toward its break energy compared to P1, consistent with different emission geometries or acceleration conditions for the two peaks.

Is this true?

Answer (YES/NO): NO